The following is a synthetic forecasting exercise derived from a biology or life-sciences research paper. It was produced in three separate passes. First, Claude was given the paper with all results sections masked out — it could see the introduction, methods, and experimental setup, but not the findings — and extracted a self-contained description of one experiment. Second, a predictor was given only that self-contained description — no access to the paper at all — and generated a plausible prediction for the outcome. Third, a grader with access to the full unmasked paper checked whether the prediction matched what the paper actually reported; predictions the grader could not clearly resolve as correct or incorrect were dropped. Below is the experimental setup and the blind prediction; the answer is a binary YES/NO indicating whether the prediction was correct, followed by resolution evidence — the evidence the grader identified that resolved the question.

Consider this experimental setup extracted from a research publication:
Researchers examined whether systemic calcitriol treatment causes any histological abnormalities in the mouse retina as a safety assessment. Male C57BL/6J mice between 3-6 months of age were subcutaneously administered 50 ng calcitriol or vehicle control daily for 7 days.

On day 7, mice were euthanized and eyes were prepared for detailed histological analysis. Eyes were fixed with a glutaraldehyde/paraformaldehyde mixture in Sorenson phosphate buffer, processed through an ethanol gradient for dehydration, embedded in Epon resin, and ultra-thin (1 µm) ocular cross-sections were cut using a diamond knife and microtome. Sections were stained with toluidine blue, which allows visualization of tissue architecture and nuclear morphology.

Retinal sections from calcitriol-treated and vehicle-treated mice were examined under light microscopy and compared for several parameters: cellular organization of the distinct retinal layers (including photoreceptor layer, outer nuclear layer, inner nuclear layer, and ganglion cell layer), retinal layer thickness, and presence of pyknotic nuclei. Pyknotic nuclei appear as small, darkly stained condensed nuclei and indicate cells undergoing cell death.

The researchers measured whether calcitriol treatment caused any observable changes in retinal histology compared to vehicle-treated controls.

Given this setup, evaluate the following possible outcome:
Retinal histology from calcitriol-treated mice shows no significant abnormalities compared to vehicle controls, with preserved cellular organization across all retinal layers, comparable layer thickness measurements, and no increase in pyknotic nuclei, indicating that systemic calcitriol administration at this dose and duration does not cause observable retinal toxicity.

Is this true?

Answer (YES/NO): YES